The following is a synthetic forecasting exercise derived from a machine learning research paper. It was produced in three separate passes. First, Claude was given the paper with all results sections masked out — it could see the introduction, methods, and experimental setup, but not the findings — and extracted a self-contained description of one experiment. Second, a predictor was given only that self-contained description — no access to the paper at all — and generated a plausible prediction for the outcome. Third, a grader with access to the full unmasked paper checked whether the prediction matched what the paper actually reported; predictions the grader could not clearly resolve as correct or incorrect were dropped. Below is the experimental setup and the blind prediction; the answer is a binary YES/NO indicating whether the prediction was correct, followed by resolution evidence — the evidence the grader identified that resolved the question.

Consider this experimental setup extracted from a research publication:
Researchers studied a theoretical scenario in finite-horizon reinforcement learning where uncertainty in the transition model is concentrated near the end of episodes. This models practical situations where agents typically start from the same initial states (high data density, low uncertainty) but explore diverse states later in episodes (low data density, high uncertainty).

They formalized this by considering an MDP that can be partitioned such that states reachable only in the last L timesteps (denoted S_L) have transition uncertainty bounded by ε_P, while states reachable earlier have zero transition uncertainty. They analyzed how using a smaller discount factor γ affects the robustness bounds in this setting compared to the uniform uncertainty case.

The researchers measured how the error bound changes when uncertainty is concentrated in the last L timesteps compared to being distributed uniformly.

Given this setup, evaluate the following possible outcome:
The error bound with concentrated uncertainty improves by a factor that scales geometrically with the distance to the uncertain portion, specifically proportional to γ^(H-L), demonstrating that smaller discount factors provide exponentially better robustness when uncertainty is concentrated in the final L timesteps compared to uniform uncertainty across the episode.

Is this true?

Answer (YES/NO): YES